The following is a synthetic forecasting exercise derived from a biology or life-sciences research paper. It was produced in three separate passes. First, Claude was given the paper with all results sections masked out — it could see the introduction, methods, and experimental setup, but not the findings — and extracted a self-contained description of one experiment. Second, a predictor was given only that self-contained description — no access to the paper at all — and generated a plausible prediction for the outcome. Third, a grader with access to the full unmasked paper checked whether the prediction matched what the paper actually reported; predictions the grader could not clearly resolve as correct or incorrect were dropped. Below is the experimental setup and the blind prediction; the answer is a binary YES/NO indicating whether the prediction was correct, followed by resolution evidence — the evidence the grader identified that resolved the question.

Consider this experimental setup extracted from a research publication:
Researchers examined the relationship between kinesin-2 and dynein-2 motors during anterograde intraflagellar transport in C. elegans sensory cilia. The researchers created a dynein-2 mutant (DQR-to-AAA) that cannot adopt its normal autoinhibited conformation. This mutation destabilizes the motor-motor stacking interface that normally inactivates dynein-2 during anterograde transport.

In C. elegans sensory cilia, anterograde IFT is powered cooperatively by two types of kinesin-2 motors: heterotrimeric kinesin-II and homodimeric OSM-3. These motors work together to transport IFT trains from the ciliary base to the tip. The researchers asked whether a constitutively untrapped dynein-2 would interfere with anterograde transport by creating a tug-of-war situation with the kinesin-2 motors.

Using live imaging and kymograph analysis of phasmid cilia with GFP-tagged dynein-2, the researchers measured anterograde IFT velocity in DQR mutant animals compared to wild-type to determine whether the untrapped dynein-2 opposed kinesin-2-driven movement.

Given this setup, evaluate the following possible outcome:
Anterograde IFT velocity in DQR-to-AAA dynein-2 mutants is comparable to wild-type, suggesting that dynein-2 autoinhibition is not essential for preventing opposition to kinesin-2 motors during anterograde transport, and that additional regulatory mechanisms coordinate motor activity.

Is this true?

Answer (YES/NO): YES